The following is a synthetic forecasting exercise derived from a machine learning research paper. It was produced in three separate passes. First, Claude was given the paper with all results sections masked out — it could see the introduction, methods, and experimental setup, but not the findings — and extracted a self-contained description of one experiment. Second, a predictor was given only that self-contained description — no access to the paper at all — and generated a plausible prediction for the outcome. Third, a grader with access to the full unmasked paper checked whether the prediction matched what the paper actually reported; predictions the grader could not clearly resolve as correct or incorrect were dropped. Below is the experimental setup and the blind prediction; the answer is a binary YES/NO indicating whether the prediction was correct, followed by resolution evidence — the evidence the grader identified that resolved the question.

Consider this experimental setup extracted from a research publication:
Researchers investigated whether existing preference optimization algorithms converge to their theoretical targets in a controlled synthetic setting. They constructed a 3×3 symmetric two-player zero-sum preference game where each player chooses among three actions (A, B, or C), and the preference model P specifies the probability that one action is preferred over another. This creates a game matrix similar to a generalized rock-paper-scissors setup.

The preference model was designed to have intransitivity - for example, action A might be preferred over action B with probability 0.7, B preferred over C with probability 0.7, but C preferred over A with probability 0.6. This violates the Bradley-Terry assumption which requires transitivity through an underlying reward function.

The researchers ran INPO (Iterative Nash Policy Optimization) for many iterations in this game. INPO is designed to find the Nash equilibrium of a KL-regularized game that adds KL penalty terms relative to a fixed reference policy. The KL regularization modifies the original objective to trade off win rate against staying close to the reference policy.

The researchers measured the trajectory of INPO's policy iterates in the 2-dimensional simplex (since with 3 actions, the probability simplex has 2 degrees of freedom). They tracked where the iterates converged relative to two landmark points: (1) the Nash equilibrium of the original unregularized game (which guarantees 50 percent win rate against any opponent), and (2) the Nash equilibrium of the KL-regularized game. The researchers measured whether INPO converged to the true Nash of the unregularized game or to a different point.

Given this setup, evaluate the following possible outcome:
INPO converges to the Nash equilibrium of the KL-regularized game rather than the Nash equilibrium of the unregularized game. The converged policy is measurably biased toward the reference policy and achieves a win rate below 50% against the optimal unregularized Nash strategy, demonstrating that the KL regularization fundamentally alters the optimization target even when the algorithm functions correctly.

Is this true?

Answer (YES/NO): YES